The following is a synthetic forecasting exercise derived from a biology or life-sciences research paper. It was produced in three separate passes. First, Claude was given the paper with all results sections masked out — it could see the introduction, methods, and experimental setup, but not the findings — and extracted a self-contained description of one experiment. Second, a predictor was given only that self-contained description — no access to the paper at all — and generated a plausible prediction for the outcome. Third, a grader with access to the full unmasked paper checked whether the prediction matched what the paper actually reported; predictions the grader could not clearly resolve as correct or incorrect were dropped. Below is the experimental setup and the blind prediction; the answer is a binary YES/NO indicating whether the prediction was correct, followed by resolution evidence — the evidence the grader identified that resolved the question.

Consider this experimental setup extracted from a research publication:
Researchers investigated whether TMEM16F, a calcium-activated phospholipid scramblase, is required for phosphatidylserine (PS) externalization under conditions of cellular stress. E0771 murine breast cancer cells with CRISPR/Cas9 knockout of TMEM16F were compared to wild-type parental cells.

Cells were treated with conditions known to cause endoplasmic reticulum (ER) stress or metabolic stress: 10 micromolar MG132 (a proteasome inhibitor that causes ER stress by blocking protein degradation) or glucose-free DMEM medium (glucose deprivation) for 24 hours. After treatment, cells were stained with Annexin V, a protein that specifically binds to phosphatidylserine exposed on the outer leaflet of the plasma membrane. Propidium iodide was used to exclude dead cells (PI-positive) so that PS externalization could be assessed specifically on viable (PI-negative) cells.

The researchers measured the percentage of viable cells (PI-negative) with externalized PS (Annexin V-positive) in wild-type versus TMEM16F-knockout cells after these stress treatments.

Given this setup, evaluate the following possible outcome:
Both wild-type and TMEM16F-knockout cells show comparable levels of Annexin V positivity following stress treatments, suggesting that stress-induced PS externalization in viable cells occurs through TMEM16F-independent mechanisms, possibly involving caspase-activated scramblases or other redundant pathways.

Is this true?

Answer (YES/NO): NO